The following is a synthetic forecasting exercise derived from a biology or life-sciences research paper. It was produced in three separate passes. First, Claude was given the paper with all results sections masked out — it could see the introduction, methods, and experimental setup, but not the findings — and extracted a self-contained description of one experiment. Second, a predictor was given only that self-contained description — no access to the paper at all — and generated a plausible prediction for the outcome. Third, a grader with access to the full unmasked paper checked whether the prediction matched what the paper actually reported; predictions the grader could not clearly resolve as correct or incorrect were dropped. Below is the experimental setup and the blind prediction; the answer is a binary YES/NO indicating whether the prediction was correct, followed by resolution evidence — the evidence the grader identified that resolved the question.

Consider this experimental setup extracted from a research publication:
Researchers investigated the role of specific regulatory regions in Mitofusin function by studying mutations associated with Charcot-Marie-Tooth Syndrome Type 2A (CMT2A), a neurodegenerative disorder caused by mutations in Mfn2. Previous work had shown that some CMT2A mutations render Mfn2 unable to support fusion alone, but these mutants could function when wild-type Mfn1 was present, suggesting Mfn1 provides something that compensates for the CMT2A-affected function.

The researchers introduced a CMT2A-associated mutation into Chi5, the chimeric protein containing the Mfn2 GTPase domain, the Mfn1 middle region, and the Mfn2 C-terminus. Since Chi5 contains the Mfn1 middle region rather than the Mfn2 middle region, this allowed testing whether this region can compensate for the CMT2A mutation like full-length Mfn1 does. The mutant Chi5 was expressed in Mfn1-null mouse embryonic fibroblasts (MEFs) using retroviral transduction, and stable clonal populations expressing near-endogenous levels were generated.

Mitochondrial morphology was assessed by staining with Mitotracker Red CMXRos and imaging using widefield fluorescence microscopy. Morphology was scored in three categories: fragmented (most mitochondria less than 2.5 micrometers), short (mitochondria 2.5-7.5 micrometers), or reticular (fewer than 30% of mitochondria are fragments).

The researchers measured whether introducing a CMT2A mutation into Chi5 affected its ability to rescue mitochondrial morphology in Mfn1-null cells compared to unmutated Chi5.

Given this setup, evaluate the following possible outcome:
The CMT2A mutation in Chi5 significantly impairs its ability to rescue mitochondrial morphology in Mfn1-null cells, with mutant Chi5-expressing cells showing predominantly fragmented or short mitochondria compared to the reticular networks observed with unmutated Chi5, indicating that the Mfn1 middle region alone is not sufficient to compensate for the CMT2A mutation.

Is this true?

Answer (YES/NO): YES